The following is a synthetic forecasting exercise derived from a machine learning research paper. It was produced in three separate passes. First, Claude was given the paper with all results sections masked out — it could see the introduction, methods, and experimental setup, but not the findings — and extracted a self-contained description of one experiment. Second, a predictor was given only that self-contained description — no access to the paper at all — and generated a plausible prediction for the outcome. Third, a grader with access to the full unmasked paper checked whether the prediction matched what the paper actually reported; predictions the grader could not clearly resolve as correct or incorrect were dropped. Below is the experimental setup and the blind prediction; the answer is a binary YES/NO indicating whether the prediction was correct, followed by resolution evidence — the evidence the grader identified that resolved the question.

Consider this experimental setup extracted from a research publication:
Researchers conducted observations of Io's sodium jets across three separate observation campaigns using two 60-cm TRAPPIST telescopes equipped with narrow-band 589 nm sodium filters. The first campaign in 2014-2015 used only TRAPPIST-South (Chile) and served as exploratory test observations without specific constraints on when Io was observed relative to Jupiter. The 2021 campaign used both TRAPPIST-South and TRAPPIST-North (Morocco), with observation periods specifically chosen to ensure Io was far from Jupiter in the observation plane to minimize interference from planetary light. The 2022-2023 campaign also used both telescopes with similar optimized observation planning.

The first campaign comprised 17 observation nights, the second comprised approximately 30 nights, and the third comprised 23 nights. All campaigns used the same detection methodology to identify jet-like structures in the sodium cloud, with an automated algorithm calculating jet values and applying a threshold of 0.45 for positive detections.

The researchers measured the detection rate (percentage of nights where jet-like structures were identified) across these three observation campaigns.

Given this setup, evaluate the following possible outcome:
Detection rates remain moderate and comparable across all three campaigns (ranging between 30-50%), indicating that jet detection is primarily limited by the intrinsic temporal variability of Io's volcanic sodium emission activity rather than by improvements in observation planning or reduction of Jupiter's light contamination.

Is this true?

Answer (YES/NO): NO